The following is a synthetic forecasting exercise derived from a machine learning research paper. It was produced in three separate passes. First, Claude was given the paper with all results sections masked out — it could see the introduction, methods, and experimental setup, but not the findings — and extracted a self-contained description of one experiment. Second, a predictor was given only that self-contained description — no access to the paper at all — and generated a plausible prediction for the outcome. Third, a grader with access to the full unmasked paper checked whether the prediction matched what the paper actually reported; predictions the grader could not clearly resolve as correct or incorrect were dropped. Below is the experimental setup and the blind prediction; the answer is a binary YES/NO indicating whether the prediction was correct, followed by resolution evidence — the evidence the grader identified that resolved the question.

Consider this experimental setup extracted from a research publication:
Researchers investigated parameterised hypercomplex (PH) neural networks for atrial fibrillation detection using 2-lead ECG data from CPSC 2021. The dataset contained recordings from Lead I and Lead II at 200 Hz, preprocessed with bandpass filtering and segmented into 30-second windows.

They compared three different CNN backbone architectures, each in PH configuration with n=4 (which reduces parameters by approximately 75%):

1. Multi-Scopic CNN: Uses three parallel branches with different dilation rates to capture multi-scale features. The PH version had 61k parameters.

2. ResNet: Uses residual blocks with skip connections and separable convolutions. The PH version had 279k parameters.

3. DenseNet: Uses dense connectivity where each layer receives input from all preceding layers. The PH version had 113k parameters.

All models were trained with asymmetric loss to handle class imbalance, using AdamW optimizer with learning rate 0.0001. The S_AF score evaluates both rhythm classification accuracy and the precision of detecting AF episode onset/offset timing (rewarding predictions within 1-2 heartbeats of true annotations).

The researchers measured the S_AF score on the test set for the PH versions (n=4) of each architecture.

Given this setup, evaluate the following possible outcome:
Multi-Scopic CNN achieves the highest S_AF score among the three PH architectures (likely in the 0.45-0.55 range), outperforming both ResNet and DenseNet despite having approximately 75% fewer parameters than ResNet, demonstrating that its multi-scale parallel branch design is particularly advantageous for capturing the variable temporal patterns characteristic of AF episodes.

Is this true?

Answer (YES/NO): NO